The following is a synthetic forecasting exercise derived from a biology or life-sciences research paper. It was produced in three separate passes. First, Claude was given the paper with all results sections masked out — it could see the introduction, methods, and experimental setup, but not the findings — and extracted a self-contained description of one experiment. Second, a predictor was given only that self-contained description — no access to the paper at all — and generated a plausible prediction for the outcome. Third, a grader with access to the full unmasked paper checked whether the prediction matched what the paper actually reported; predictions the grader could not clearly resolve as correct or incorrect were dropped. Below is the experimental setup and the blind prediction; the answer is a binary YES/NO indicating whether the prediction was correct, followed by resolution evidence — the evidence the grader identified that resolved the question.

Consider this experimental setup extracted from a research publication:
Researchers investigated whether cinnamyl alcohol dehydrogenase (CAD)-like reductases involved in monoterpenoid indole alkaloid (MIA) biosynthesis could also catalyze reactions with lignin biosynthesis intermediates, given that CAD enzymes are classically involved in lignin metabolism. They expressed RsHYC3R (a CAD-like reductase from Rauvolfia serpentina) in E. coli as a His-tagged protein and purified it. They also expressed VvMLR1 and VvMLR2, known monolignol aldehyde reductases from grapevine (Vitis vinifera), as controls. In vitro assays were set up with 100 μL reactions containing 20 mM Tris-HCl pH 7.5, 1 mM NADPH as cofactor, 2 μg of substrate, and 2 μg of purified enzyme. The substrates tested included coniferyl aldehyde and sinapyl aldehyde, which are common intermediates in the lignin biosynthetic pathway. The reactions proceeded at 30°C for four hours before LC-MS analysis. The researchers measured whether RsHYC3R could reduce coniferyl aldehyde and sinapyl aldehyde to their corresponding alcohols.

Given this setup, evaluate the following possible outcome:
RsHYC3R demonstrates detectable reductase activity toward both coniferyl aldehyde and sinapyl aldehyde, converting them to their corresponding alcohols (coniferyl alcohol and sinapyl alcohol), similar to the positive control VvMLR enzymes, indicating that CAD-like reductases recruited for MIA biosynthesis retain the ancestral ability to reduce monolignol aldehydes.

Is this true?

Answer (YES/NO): NO